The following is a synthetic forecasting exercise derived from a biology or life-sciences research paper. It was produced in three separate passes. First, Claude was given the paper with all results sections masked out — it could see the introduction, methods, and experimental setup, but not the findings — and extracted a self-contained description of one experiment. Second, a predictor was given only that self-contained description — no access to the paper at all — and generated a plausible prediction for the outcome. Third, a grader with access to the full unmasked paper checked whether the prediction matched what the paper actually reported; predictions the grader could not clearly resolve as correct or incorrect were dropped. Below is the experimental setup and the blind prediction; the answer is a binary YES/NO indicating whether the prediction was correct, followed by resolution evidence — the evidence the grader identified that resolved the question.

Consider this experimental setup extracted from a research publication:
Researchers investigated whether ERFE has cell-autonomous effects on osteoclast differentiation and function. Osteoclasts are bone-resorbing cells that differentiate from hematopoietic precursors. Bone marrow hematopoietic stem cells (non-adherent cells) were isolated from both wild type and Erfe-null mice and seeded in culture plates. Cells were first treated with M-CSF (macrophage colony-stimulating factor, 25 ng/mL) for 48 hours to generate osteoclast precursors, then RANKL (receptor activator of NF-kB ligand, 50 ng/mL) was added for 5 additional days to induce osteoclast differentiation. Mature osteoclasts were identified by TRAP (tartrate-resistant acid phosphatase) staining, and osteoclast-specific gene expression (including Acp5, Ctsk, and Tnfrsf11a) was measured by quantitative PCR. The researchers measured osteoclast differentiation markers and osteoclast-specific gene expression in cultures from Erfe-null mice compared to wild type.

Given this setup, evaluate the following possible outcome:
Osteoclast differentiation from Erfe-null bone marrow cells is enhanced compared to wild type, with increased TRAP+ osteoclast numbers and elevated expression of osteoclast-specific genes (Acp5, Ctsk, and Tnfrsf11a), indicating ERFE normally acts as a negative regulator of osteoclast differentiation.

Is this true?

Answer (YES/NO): NO